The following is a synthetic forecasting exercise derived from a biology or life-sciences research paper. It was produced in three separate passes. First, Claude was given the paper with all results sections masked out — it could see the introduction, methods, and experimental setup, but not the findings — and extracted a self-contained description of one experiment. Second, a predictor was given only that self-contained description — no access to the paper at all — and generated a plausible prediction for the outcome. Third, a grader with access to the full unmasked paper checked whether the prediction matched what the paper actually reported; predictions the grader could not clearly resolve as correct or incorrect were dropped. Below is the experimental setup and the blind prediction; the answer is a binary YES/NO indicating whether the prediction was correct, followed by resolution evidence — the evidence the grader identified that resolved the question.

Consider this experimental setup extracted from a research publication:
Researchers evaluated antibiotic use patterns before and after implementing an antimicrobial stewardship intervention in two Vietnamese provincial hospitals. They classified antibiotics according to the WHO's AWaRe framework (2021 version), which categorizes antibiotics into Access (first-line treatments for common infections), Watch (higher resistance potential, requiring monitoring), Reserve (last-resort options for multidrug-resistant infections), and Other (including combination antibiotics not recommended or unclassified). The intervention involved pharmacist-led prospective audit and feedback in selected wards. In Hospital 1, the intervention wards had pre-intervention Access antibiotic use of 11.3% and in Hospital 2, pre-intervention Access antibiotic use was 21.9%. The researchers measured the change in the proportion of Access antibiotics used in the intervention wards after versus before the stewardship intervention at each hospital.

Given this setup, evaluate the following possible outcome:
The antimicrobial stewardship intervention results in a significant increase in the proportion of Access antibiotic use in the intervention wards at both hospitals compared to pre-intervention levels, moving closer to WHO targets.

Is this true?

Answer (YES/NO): NO